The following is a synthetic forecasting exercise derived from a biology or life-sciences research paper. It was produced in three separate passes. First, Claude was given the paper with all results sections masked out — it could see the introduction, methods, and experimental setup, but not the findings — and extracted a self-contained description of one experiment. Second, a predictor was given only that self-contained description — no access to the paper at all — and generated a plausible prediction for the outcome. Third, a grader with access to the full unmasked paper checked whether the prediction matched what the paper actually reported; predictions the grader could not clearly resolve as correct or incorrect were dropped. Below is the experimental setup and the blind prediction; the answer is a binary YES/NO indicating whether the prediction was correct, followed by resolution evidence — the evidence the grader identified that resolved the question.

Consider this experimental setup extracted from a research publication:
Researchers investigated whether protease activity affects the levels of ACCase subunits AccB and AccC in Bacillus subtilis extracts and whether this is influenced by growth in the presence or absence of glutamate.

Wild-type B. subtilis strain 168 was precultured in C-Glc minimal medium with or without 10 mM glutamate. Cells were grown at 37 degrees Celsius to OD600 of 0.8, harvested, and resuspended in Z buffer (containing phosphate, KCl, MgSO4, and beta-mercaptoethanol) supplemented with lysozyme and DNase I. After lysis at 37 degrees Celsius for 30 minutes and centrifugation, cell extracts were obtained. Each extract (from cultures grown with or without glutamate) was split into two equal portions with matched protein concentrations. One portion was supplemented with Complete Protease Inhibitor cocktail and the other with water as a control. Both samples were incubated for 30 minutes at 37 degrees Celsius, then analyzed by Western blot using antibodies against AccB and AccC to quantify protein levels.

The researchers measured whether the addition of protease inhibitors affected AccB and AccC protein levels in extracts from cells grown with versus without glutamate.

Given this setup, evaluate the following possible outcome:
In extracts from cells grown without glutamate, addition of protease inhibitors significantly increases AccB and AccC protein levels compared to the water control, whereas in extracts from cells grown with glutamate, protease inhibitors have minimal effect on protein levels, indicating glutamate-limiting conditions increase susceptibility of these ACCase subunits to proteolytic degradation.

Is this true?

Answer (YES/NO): NO